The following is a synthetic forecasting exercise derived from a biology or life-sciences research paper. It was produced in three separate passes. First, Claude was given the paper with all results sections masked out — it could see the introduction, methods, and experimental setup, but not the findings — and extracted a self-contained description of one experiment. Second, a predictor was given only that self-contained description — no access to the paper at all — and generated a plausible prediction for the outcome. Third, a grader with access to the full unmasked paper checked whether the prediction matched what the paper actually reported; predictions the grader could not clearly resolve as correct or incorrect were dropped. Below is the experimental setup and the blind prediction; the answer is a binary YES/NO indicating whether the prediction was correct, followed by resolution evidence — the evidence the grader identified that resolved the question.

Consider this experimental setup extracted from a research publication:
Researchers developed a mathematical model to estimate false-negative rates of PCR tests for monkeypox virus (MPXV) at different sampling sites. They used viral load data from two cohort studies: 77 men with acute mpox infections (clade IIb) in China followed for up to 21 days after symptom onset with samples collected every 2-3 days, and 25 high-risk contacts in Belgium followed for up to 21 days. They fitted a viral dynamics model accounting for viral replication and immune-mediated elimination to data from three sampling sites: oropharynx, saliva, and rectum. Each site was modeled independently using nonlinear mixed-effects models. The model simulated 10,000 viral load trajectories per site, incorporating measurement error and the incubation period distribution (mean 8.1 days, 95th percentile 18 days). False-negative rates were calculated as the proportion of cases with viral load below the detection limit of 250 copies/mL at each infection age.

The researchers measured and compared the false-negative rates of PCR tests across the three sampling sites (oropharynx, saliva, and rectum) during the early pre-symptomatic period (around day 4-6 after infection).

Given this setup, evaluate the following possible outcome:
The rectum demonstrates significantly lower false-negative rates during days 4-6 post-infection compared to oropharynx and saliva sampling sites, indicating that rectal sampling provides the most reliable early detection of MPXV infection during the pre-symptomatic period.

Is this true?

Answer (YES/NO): YES